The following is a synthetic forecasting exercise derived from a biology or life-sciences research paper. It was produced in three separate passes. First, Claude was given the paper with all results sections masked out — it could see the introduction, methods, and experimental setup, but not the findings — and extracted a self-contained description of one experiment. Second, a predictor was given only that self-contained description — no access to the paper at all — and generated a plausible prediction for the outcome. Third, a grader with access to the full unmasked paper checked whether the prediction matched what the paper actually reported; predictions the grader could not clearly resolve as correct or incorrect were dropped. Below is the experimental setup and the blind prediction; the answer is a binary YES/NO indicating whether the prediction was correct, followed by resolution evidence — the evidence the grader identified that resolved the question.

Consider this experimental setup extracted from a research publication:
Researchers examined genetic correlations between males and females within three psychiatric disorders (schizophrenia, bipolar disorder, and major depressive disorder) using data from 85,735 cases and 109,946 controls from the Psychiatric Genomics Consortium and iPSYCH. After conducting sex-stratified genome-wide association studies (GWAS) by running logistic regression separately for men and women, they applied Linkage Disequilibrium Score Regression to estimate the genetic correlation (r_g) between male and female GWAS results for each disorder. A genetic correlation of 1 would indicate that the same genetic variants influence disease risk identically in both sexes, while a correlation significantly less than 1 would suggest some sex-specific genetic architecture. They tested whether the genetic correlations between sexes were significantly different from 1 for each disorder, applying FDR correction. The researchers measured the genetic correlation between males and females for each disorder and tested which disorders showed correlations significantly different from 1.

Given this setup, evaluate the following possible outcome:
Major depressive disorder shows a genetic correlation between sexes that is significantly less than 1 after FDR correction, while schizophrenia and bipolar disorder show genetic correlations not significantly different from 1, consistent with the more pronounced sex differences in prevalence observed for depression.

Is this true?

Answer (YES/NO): NO